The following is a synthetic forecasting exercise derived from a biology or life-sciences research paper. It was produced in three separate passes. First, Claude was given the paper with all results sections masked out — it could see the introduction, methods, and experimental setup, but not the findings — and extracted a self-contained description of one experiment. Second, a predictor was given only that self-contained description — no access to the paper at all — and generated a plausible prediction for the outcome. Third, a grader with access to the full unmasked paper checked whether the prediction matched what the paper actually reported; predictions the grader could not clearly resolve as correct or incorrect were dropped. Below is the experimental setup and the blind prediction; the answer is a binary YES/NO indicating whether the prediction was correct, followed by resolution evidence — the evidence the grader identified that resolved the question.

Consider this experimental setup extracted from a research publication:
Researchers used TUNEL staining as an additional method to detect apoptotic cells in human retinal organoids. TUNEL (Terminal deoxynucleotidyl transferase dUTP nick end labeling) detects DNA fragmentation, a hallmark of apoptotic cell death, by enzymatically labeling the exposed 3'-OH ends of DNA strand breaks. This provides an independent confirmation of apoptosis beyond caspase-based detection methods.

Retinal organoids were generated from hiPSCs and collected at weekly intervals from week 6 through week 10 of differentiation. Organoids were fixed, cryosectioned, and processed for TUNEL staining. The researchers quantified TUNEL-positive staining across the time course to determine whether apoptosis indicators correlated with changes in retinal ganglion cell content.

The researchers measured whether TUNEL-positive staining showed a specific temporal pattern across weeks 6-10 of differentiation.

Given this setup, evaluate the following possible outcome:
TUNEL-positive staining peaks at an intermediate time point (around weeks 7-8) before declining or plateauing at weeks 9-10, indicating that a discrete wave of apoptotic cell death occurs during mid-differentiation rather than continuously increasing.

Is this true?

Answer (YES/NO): YES